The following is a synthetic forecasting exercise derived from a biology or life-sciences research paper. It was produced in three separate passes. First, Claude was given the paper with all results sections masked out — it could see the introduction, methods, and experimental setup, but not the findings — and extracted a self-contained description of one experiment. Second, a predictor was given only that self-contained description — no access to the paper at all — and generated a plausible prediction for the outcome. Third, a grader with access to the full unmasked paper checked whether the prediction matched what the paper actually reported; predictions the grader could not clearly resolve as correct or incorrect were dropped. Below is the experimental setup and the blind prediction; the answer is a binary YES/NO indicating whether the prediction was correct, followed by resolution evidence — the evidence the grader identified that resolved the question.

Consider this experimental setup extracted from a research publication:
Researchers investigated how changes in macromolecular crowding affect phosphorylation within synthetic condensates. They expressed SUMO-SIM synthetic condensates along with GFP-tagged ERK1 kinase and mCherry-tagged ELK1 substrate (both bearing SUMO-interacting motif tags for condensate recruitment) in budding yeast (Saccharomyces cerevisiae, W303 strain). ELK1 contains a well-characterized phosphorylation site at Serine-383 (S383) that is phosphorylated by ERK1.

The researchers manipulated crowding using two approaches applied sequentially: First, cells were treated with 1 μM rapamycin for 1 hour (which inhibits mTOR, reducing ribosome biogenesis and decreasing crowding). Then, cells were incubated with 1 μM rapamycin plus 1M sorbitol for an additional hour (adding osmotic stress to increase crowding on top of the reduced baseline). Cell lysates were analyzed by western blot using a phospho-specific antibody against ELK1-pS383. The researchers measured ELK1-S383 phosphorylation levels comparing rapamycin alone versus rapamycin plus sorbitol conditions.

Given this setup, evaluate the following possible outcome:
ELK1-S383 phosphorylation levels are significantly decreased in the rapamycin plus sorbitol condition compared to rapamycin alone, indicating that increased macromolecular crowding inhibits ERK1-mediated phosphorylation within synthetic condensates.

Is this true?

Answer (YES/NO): NO